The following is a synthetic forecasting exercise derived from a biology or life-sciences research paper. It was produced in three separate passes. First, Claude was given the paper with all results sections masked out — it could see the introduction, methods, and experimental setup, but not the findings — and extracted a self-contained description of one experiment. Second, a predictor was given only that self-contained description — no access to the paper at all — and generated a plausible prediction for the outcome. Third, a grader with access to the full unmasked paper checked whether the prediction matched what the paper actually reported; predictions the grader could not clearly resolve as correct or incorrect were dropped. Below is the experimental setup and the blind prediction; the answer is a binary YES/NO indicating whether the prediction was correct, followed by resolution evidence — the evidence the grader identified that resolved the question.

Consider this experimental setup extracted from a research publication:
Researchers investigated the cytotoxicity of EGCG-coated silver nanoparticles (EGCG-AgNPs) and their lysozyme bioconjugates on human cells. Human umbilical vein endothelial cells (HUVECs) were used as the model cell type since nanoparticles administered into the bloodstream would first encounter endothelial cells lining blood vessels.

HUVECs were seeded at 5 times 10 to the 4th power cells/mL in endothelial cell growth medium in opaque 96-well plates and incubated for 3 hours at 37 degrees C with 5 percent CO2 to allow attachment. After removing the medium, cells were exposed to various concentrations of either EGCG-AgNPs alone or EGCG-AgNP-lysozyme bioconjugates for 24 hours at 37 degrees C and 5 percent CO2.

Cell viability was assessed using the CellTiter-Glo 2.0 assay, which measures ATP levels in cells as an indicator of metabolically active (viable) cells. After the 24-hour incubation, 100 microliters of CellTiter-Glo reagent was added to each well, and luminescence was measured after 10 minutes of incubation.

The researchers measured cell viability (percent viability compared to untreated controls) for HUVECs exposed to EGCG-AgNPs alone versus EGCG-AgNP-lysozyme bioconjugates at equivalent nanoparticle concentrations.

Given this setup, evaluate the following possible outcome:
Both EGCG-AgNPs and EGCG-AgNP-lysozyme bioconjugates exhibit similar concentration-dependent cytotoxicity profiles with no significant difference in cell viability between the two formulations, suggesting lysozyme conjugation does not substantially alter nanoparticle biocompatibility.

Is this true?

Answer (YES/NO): NO